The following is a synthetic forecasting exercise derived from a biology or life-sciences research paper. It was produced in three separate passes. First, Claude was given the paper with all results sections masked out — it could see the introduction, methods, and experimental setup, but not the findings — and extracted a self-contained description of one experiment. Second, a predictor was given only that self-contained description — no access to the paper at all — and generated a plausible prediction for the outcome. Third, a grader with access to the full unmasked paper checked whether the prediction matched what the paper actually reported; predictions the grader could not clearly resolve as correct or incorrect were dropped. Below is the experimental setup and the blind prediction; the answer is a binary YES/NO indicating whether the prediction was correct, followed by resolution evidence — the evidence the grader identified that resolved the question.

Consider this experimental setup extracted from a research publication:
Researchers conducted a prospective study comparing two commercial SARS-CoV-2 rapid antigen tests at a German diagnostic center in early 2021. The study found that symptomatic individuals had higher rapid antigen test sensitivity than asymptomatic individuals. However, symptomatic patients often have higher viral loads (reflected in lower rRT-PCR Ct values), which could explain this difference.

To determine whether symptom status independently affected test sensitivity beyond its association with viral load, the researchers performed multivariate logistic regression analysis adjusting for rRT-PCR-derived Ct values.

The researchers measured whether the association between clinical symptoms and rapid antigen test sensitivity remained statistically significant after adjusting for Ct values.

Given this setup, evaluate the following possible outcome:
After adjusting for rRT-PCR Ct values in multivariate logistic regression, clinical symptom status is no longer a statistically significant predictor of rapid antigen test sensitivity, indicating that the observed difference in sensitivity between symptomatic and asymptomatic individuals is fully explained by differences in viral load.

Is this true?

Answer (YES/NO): NO